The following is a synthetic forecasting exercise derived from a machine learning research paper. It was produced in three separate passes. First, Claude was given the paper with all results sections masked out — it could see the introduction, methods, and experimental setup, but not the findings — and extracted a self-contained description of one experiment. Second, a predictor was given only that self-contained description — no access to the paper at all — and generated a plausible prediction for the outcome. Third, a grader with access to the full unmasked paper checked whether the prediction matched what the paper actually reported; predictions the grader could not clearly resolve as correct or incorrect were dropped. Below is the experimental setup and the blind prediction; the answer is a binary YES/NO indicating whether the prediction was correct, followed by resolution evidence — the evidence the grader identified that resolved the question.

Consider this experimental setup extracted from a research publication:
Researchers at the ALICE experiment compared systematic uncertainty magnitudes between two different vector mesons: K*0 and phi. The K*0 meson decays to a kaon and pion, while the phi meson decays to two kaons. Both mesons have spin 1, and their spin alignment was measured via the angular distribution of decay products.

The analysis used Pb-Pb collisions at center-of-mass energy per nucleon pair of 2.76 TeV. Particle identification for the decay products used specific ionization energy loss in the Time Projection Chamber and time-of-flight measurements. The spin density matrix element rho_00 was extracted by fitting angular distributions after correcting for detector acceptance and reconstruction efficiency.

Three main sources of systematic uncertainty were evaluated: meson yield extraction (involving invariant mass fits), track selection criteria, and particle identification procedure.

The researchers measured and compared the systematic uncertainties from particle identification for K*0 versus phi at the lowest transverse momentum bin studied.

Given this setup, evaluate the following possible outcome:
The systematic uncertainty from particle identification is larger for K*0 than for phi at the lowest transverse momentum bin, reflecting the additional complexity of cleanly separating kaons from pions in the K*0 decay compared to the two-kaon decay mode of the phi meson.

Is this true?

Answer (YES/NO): YES